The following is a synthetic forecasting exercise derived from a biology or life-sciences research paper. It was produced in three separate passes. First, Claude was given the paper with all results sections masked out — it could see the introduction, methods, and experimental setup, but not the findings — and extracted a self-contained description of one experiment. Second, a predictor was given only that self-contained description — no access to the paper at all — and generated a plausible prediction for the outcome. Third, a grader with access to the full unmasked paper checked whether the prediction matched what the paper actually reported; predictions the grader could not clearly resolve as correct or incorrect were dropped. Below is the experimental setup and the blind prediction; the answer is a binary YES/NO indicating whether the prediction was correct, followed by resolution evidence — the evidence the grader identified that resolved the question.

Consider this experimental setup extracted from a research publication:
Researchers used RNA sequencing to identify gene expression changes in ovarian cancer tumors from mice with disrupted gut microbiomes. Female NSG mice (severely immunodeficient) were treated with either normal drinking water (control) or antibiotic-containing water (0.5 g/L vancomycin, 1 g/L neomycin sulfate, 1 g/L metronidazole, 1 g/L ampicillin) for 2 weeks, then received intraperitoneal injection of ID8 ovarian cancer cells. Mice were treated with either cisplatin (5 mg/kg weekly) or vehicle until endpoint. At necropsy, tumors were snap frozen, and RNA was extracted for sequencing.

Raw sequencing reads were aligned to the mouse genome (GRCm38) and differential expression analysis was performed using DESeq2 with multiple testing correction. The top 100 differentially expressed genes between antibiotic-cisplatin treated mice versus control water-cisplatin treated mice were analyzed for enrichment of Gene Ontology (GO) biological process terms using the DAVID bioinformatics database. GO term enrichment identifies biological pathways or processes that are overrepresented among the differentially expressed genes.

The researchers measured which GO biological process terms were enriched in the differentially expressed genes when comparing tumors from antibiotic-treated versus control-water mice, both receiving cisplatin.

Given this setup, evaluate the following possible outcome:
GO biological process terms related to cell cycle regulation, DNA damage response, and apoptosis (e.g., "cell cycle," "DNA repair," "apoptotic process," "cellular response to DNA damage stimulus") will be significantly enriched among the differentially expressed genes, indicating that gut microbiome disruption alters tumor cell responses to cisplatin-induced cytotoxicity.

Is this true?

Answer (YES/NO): NO